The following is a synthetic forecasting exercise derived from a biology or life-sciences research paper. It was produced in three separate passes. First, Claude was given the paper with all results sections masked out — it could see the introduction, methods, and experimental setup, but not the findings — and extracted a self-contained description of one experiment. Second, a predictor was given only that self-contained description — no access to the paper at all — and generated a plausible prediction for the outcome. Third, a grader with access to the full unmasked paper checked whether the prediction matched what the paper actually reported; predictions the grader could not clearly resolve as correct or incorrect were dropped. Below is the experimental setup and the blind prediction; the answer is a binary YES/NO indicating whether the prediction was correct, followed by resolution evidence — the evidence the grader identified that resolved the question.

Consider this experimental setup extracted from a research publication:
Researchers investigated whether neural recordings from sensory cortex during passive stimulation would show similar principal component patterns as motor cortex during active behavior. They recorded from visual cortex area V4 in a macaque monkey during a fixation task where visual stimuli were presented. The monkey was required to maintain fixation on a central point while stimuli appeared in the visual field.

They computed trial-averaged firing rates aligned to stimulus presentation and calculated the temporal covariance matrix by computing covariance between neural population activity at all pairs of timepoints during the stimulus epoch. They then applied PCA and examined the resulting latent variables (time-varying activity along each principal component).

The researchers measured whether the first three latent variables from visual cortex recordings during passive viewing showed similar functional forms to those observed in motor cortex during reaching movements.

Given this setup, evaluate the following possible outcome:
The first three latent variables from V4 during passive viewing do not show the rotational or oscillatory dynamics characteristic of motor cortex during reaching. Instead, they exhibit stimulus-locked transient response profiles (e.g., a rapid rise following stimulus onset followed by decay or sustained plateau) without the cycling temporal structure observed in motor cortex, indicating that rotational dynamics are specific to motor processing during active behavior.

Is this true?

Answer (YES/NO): NO